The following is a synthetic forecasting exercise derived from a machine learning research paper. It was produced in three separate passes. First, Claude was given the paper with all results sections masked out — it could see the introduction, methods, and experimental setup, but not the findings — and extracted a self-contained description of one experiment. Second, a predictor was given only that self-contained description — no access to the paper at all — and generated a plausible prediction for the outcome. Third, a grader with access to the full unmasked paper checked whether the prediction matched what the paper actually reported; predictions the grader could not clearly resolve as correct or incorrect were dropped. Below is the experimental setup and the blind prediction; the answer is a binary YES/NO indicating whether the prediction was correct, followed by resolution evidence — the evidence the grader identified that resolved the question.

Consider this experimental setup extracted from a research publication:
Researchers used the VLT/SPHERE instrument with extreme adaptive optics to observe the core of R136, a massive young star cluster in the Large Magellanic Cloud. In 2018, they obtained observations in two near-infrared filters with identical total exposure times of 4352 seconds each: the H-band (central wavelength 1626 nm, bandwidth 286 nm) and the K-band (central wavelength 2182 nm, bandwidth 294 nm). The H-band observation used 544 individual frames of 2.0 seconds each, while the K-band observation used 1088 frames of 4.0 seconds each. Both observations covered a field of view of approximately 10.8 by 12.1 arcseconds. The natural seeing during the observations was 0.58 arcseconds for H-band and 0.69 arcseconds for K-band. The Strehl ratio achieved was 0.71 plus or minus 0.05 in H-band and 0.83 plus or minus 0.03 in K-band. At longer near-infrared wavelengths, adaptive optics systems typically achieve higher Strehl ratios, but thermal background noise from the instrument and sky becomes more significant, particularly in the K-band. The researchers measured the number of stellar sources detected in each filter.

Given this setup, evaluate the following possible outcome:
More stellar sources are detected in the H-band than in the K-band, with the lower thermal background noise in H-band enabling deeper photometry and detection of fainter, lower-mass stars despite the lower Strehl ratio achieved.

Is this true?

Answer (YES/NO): NO